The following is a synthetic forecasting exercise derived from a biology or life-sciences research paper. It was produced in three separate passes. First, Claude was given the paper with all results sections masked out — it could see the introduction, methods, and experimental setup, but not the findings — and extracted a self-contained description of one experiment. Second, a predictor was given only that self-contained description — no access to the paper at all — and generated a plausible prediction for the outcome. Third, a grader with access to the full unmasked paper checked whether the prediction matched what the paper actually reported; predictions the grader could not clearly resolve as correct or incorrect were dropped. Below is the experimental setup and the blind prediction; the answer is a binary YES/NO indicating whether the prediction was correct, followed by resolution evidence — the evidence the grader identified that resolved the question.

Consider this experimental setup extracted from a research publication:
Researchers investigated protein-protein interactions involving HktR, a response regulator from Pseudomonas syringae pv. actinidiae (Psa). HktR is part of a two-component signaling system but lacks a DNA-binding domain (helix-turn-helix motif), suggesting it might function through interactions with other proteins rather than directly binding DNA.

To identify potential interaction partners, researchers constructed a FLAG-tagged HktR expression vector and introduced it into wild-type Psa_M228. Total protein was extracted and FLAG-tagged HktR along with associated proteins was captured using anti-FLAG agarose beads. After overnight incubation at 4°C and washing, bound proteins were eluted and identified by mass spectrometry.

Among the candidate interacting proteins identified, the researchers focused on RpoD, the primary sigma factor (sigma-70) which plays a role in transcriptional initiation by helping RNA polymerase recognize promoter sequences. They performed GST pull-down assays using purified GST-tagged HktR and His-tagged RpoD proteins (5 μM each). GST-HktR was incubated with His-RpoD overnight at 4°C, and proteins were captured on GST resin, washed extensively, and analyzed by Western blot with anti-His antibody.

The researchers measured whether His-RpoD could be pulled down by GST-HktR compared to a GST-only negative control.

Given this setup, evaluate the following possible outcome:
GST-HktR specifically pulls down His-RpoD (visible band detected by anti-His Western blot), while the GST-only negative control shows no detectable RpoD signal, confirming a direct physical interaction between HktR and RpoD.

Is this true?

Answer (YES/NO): YES